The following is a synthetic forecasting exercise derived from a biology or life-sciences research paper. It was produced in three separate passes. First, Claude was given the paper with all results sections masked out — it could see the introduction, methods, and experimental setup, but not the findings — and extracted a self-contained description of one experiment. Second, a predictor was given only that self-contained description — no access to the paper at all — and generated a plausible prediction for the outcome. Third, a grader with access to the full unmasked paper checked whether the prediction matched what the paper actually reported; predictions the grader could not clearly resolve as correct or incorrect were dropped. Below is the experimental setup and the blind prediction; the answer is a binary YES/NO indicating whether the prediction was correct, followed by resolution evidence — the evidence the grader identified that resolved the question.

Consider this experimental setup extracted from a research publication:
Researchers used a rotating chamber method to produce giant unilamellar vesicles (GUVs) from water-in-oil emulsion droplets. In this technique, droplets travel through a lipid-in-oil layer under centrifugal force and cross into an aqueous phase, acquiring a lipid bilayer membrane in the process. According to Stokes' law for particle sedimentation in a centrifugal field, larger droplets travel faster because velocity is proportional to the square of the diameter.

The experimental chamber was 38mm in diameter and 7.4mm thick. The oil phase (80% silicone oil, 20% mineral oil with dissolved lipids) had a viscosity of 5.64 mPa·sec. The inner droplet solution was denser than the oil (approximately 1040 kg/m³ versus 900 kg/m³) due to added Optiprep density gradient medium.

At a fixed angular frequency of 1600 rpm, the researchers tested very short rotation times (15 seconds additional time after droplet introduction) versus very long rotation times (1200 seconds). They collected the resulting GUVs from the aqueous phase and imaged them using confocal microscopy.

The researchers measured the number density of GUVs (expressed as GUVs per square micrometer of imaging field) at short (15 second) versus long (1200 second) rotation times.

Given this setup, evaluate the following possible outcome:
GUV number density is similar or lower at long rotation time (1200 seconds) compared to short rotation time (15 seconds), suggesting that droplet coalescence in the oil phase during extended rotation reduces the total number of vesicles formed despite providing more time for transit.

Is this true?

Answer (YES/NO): NO